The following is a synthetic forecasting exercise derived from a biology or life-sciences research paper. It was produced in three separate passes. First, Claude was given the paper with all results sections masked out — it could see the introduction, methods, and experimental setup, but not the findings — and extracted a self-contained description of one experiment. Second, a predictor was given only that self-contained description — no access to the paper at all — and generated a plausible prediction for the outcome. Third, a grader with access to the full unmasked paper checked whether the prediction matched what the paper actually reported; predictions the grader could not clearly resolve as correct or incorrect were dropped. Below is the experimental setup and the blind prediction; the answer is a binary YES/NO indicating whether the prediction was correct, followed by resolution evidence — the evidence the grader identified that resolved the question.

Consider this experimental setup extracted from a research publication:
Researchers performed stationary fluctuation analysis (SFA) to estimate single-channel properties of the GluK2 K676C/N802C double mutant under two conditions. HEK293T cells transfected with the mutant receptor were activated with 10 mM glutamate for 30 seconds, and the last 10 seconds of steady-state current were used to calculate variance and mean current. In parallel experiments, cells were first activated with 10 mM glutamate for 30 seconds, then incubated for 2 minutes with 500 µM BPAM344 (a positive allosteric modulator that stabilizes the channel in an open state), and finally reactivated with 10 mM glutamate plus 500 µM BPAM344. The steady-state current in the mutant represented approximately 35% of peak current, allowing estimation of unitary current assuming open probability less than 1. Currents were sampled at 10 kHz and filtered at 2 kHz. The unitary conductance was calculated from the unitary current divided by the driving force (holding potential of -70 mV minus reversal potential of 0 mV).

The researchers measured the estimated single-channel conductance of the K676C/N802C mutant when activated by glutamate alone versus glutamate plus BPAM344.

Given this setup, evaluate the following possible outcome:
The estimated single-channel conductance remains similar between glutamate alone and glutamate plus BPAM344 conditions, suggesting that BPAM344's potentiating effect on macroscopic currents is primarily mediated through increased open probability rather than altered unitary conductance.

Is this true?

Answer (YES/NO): YES